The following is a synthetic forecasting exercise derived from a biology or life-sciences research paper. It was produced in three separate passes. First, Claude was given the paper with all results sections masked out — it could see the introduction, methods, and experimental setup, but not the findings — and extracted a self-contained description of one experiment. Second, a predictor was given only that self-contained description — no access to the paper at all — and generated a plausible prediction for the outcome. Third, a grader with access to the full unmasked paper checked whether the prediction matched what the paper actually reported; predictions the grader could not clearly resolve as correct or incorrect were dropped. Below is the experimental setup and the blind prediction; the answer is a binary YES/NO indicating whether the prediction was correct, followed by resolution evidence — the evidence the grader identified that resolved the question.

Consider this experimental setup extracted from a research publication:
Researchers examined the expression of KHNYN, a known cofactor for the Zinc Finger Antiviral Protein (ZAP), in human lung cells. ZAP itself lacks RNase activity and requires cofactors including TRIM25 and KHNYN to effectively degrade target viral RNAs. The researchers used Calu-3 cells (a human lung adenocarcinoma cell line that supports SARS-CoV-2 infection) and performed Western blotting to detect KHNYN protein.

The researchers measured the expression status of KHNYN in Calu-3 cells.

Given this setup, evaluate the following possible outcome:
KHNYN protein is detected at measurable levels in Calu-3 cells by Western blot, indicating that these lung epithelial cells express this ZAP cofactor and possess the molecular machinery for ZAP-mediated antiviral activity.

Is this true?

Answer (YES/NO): YES